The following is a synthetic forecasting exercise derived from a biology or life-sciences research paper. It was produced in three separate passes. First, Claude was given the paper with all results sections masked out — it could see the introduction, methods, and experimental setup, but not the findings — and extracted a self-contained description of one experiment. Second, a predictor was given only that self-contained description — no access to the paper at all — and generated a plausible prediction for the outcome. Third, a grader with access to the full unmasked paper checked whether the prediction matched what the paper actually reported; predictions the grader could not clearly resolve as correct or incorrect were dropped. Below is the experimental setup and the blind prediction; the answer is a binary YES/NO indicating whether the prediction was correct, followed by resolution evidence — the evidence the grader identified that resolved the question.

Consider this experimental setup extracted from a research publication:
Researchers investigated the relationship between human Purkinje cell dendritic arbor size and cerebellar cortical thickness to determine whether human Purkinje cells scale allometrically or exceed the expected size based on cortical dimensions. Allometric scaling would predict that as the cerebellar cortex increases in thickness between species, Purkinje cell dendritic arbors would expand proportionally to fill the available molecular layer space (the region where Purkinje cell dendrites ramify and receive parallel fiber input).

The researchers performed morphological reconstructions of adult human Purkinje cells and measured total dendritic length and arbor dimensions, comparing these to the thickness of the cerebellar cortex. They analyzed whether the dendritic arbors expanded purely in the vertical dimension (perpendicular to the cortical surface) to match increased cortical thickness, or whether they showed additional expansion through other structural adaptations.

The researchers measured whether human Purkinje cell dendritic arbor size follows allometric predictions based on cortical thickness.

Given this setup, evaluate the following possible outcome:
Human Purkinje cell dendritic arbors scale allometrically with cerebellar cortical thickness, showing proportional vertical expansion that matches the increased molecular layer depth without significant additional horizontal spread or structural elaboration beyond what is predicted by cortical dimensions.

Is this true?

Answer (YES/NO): NO